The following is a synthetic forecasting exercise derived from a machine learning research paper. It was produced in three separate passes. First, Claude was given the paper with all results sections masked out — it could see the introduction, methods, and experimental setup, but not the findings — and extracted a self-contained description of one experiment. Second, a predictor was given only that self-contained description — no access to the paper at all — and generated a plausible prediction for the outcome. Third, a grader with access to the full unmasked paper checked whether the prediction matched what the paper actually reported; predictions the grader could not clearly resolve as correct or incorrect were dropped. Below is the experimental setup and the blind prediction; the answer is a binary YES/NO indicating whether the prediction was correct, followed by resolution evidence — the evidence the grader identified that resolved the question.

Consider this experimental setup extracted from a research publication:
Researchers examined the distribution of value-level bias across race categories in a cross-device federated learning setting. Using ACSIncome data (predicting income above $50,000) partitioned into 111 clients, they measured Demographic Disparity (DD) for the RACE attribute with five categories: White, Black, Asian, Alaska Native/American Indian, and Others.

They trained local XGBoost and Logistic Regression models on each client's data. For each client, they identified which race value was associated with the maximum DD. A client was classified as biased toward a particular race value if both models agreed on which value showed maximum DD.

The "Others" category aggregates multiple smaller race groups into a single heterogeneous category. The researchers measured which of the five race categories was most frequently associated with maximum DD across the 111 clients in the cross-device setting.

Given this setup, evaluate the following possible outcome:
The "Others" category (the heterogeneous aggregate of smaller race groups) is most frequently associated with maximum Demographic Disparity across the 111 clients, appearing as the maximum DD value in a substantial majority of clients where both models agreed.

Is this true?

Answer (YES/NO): NO